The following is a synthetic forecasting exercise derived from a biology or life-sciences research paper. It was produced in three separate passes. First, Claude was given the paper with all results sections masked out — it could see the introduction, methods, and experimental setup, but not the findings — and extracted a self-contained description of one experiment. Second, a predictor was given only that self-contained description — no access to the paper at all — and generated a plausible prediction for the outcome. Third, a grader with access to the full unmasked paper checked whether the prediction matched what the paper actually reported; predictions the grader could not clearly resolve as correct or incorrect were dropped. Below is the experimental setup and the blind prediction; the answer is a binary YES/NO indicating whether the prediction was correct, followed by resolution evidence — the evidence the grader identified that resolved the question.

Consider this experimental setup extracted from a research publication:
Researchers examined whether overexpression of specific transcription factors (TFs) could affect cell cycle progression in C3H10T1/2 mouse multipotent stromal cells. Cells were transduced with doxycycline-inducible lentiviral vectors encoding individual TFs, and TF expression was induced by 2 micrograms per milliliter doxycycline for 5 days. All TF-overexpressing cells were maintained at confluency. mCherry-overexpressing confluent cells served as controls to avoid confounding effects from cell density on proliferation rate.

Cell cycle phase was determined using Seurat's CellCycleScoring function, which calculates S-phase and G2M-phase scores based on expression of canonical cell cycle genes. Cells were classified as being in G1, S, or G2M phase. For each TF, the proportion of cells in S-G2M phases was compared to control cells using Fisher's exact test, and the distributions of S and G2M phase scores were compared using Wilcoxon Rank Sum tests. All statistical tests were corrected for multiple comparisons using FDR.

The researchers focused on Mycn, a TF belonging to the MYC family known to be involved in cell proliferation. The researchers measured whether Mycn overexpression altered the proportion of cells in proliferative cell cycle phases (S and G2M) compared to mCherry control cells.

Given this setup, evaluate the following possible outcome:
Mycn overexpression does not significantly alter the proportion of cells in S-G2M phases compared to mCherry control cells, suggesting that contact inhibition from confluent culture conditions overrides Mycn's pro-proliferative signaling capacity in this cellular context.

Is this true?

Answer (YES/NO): NO